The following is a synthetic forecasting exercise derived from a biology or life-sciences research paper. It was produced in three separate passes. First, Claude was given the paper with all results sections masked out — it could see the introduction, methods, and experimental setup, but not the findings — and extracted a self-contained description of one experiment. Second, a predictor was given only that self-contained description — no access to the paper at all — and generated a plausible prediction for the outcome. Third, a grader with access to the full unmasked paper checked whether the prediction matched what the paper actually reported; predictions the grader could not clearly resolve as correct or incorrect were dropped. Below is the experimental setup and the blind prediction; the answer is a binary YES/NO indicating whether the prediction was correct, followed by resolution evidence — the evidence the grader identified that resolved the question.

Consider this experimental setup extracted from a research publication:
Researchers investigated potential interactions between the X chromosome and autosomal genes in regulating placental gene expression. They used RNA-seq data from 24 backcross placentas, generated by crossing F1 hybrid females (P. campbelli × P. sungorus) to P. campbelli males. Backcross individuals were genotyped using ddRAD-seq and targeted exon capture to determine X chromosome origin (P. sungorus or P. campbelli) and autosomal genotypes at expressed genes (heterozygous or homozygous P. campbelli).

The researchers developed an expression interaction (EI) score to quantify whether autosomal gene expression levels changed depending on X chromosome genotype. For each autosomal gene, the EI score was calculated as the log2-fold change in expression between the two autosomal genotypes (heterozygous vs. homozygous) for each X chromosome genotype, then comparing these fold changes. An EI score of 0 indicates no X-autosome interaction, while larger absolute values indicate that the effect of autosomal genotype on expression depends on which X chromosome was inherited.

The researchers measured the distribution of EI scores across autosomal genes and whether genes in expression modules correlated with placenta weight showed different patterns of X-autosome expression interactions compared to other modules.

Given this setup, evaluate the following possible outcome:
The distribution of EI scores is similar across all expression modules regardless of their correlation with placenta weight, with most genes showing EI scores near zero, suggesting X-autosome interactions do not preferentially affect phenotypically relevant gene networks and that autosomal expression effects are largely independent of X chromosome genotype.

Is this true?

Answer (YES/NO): NO